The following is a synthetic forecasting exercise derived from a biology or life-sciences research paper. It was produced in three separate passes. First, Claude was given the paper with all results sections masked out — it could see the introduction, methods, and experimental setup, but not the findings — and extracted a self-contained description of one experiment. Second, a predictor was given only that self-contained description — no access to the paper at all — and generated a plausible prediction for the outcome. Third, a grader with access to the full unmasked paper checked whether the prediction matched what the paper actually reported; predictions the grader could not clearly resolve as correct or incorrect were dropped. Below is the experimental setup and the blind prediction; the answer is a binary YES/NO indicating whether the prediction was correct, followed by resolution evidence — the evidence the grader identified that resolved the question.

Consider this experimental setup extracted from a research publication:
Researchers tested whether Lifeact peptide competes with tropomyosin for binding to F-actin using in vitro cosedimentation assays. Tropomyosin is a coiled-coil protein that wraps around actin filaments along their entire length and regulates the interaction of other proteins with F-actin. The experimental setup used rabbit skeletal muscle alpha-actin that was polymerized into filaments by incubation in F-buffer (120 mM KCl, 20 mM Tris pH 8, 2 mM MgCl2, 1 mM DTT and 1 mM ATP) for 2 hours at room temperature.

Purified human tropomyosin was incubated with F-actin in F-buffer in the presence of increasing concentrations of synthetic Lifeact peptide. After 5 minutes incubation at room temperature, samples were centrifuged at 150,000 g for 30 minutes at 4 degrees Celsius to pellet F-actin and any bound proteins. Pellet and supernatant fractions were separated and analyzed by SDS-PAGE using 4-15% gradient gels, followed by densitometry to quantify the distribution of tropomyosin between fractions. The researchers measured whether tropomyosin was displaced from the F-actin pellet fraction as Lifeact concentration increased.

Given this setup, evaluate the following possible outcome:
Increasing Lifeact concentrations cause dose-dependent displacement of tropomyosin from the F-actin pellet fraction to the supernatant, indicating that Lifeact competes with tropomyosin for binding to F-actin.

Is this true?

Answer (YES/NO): NO